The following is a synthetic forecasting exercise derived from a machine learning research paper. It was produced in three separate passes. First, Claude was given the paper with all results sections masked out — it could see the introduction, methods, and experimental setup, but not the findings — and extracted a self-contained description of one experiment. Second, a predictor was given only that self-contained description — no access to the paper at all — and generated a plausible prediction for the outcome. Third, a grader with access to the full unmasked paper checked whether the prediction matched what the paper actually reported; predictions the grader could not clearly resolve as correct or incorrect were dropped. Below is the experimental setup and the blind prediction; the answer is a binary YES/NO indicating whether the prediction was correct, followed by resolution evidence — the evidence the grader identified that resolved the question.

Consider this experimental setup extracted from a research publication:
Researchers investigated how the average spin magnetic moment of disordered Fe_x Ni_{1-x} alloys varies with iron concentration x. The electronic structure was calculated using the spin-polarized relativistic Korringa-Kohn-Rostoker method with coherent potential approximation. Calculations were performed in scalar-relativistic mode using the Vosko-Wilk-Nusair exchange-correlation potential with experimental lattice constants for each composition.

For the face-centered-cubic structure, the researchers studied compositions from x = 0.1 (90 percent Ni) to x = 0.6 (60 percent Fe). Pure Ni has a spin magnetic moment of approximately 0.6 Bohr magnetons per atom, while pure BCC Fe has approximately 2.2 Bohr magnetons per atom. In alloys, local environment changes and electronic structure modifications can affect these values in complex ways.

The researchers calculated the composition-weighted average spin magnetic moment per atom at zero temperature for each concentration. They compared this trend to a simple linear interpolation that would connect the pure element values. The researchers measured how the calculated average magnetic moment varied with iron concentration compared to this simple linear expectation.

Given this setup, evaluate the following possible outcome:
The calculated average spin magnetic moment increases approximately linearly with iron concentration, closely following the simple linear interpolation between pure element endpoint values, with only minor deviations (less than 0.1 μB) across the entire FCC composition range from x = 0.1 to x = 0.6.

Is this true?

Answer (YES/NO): NO